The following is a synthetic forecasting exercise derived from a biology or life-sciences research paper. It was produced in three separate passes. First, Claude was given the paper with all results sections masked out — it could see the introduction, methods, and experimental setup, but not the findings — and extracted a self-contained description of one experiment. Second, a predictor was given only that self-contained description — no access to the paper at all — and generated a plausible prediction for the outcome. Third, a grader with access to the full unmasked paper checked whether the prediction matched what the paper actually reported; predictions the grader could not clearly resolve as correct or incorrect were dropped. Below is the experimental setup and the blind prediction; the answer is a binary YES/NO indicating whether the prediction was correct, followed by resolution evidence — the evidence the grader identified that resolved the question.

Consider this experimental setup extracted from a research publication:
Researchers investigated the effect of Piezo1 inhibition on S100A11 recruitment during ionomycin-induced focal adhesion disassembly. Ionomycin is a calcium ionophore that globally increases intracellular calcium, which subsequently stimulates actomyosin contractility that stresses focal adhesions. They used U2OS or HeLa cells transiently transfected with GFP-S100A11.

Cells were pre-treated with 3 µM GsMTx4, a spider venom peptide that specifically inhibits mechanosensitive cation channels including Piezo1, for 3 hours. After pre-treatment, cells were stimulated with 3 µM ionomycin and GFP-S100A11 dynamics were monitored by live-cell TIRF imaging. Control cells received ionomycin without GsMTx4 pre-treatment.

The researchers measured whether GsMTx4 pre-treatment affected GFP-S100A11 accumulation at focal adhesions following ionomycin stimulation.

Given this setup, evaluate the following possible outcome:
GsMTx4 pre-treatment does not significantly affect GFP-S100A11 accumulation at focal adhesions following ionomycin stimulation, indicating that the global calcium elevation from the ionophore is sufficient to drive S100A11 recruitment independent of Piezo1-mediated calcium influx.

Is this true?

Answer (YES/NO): NO